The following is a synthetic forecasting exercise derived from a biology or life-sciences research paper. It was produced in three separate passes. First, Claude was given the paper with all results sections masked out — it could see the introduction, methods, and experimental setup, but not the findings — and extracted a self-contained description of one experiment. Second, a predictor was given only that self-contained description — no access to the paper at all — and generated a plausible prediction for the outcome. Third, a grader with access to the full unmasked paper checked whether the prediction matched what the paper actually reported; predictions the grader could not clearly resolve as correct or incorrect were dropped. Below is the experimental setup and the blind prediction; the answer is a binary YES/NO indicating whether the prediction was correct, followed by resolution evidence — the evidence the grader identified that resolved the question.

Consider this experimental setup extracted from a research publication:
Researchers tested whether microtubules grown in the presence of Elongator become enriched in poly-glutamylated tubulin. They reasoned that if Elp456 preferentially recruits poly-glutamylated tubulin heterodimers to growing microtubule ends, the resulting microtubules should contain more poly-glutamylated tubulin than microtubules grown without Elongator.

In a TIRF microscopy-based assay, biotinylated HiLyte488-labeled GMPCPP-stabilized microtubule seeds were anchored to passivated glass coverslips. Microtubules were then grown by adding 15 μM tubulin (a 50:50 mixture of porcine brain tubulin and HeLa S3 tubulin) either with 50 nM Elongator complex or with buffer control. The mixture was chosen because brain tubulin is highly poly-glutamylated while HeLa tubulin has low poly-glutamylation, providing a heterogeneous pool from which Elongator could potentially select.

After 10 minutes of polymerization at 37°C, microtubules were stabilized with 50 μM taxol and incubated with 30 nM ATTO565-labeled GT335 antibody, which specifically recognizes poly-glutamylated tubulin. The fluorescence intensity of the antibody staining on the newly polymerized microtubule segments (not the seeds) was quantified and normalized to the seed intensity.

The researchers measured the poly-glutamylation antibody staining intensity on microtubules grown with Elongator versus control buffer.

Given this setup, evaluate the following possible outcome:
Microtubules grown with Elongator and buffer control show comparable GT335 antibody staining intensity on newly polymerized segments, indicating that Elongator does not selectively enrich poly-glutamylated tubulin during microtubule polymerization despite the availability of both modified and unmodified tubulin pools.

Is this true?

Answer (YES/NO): NO